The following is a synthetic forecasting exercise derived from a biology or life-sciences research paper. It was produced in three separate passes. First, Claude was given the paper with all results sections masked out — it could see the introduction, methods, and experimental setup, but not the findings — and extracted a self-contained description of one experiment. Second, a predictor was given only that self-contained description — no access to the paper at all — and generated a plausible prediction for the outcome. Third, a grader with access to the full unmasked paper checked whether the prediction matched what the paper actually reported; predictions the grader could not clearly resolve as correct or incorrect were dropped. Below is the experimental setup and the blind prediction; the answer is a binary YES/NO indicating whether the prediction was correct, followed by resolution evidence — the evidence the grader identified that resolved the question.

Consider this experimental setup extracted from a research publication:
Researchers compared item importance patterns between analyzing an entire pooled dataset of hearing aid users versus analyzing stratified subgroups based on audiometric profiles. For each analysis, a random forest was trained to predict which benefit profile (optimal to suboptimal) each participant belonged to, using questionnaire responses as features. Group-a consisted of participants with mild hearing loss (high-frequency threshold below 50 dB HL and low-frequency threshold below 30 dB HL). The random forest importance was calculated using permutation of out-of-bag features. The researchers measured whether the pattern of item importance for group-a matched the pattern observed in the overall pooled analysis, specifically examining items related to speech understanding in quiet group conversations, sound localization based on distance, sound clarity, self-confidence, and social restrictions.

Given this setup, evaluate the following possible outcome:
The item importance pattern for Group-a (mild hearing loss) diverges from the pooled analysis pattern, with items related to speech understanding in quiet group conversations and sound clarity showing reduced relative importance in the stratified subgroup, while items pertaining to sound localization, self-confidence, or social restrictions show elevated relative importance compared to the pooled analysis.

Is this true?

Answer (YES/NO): NO